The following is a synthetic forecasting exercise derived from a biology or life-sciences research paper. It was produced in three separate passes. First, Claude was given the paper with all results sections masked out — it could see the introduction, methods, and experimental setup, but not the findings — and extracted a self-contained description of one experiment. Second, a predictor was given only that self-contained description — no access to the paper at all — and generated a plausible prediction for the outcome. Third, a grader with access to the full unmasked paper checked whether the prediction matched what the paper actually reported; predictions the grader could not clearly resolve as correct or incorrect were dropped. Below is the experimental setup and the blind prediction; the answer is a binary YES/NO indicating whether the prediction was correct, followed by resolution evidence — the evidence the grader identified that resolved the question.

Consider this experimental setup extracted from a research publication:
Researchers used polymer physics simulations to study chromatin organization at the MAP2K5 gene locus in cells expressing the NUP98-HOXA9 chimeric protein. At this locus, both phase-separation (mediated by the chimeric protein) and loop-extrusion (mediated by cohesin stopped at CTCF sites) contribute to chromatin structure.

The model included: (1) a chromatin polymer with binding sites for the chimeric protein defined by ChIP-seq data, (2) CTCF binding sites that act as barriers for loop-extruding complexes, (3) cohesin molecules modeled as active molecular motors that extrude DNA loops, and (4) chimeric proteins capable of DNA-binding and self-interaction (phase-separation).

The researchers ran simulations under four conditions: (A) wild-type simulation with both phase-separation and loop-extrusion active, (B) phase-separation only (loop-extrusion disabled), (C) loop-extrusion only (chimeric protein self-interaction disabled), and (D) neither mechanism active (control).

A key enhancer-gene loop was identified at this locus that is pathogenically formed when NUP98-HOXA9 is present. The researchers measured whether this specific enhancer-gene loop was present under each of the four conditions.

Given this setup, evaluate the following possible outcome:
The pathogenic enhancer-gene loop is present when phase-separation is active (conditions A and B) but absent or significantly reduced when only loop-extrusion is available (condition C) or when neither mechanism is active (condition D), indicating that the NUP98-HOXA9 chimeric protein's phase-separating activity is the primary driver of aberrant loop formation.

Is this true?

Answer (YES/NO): YES